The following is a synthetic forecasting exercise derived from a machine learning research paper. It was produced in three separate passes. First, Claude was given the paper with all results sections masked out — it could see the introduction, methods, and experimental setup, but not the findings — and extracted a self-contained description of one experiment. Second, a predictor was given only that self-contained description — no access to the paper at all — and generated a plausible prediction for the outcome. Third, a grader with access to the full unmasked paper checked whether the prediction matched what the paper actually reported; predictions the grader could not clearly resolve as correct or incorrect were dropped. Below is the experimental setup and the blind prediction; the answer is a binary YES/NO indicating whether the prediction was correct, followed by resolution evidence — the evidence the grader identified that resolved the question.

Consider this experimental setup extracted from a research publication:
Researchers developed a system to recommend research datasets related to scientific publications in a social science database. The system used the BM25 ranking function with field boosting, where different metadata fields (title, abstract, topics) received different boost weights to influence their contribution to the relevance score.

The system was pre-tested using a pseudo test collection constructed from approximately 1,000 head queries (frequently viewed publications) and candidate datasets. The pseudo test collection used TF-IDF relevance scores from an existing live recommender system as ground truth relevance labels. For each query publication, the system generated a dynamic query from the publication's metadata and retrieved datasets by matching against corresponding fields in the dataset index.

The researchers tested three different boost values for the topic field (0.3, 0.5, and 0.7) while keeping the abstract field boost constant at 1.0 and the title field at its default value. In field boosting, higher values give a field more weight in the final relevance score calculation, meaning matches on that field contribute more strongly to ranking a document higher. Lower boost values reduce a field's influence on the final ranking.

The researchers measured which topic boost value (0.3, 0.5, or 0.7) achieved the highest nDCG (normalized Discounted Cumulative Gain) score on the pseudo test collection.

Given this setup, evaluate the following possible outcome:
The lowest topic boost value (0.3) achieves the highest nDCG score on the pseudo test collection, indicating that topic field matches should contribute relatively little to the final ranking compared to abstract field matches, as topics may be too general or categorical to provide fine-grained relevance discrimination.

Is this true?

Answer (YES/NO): YES